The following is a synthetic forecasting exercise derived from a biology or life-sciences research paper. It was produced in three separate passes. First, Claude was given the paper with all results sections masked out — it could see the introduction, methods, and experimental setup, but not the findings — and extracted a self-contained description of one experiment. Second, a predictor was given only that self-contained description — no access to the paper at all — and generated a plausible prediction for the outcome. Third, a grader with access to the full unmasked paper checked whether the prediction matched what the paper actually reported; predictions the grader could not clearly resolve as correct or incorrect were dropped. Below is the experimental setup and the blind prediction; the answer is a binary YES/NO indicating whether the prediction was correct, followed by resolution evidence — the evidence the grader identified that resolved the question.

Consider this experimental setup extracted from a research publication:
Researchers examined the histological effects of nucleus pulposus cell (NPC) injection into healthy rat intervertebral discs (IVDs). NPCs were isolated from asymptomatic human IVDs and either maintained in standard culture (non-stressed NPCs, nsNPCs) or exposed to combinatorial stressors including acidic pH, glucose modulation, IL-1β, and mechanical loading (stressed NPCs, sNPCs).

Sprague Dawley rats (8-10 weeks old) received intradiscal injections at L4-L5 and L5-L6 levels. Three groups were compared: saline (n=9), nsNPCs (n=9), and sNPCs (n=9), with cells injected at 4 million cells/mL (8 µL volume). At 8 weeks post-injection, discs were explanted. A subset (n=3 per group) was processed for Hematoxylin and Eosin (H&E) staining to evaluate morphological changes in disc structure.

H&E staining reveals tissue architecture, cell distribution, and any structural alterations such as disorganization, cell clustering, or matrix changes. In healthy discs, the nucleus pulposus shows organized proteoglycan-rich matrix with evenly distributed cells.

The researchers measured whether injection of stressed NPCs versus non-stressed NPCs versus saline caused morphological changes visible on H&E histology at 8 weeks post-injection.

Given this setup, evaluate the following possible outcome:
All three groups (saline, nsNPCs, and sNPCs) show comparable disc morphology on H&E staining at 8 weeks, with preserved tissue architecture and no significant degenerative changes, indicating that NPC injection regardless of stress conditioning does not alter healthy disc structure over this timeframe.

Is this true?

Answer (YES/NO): YES